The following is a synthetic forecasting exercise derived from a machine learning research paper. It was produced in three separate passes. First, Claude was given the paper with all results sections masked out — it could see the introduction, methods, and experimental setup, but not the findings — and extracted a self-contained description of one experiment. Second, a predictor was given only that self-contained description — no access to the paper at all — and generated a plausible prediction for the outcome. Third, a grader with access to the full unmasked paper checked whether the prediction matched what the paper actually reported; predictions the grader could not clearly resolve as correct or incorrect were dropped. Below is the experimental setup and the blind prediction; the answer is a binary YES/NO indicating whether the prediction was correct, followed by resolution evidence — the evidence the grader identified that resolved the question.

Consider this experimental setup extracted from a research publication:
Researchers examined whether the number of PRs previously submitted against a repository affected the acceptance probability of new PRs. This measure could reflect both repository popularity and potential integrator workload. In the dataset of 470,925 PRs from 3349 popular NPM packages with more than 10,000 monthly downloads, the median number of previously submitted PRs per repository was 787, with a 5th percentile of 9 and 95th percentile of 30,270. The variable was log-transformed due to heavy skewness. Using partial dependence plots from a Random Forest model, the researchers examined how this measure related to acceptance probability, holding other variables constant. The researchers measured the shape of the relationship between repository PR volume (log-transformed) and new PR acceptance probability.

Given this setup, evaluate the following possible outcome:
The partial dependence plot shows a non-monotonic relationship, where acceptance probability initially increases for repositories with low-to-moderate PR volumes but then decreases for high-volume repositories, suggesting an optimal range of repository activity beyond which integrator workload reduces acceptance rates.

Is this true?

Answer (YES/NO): NO